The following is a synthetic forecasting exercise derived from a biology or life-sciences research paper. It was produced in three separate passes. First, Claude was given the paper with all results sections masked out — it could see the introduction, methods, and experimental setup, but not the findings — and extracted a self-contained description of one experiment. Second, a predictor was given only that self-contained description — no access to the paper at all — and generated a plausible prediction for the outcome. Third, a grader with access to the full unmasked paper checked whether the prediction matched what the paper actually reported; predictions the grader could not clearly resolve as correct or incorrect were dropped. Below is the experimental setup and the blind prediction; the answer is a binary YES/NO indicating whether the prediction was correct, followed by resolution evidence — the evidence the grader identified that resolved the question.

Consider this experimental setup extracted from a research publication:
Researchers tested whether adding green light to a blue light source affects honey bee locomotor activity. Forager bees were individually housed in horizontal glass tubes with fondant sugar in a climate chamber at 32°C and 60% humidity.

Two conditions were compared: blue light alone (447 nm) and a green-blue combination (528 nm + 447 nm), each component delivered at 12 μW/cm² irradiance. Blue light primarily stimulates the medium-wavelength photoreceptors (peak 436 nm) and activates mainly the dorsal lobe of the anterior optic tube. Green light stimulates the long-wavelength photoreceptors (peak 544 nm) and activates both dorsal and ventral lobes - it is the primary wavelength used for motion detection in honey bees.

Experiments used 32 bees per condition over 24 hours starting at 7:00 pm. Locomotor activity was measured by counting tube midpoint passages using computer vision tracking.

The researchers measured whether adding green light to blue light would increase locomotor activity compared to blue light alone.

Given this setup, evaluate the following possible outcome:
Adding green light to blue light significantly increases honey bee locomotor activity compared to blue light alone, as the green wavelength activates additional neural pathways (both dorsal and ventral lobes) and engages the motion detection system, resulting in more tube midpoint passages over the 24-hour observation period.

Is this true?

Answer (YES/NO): NO